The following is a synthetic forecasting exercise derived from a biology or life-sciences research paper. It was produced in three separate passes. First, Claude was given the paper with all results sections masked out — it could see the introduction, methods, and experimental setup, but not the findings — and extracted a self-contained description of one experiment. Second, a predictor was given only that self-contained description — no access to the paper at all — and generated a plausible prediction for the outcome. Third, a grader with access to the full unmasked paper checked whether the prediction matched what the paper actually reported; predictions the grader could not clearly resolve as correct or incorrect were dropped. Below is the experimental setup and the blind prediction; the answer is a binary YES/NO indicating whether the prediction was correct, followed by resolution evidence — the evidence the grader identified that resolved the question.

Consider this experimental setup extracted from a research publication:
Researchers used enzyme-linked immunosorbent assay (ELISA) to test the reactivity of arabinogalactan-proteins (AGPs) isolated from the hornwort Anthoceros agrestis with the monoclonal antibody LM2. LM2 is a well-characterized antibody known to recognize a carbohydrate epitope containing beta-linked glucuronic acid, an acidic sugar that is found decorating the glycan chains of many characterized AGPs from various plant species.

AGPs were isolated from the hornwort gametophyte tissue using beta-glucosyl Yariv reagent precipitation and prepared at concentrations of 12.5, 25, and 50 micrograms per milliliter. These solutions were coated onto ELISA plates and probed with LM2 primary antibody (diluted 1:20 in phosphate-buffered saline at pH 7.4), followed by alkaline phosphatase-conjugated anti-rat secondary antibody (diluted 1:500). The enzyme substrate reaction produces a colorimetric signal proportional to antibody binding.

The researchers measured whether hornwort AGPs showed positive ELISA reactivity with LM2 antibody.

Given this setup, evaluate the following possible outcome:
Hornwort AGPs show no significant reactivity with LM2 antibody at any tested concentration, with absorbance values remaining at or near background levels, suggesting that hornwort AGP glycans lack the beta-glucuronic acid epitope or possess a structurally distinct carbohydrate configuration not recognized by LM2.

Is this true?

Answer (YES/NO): NO